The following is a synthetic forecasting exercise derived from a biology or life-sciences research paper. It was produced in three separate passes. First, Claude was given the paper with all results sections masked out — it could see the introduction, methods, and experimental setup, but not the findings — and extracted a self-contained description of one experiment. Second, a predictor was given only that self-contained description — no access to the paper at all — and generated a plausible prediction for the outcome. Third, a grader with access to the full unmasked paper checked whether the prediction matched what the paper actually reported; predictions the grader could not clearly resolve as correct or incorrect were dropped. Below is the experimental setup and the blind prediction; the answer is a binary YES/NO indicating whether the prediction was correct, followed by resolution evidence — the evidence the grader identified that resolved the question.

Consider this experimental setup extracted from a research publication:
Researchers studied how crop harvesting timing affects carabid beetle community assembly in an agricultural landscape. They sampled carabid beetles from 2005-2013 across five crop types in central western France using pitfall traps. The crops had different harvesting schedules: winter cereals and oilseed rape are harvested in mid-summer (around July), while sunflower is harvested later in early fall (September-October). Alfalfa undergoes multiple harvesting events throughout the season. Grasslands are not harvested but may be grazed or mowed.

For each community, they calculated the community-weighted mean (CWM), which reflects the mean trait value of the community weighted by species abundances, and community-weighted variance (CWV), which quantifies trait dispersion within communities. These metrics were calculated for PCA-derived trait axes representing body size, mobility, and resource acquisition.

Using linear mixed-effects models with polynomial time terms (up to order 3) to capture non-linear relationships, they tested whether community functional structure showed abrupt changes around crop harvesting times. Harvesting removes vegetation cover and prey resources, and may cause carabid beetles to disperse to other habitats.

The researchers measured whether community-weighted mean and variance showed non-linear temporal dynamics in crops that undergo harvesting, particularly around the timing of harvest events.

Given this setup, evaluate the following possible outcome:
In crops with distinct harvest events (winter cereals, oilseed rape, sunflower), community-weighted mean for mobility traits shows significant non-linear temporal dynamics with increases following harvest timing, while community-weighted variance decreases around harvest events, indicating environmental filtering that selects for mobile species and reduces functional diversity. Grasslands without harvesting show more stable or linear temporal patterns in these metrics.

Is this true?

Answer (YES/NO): NO